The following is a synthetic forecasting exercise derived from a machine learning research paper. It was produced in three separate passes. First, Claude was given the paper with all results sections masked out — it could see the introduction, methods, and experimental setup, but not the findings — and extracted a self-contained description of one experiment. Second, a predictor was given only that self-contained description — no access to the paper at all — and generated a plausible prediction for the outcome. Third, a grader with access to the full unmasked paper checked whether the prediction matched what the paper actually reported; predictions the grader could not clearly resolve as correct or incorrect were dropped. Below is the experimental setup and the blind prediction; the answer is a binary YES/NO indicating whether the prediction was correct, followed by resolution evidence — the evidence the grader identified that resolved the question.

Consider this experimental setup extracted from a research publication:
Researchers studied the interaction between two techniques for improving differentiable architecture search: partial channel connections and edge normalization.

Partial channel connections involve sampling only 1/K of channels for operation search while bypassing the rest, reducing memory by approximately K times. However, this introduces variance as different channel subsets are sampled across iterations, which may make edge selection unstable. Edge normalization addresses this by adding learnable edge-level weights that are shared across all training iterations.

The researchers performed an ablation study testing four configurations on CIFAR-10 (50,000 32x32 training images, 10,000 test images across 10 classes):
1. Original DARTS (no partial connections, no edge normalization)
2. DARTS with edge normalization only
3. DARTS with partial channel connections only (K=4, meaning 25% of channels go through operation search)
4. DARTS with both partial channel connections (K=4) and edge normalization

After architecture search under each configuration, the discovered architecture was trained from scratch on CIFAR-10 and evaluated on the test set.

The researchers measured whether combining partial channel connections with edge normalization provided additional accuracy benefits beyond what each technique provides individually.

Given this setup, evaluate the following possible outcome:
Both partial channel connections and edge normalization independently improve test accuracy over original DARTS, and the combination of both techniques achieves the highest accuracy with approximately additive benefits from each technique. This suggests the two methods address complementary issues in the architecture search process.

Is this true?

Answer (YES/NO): YES